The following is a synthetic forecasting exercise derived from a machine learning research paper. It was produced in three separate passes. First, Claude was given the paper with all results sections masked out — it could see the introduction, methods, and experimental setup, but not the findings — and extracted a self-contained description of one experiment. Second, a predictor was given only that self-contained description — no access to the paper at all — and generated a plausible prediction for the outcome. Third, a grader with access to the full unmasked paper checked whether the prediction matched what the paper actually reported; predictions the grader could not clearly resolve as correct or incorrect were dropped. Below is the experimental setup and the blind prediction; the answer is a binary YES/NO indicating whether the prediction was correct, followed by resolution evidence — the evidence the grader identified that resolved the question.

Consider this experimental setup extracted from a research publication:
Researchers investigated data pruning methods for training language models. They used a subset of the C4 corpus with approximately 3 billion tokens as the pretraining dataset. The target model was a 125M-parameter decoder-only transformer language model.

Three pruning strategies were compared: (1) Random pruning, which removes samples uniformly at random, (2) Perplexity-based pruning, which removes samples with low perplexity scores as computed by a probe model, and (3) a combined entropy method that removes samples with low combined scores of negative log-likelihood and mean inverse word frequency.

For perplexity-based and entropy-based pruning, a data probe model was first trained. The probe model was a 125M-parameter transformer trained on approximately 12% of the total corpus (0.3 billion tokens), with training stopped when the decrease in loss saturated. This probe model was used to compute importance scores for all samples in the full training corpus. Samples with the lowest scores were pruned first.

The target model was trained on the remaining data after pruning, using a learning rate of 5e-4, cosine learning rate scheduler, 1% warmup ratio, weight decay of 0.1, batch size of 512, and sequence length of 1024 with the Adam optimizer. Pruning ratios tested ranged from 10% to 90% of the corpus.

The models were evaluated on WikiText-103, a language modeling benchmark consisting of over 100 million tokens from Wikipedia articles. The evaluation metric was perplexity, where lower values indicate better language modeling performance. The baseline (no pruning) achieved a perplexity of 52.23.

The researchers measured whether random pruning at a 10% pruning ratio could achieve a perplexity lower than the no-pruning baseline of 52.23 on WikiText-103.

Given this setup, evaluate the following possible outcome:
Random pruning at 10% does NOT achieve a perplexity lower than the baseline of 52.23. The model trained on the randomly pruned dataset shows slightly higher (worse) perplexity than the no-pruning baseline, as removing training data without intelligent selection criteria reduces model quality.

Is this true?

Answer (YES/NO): NO